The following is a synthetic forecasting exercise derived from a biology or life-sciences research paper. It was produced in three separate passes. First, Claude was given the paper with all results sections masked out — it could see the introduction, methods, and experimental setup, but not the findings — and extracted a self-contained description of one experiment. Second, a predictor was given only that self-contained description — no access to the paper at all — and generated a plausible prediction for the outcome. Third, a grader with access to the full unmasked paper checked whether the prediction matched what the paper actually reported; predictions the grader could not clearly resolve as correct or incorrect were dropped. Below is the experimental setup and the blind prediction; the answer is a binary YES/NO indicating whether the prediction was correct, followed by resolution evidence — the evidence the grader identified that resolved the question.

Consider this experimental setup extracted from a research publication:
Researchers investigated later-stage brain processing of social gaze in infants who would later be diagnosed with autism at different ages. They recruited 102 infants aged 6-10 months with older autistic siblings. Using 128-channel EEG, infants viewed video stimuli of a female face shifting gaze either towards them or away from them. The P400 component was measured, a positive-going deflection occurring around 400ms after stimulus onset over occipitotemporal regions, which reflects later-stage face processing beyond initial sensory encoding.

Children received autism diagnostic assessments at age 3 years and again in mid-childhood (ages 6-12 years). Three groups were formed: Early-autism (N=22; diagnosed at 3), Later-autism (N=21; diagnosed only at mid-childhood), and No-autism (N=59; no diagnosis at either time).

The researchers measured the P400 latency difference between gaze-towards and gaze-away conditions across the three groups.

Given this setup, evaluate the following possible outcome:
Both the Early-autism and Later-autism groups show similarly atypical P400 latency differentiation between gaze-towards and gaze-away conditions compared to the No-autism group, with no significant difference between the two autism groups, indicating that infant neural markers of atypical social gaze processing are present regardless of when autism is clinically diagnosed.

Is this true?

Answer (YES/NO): YES